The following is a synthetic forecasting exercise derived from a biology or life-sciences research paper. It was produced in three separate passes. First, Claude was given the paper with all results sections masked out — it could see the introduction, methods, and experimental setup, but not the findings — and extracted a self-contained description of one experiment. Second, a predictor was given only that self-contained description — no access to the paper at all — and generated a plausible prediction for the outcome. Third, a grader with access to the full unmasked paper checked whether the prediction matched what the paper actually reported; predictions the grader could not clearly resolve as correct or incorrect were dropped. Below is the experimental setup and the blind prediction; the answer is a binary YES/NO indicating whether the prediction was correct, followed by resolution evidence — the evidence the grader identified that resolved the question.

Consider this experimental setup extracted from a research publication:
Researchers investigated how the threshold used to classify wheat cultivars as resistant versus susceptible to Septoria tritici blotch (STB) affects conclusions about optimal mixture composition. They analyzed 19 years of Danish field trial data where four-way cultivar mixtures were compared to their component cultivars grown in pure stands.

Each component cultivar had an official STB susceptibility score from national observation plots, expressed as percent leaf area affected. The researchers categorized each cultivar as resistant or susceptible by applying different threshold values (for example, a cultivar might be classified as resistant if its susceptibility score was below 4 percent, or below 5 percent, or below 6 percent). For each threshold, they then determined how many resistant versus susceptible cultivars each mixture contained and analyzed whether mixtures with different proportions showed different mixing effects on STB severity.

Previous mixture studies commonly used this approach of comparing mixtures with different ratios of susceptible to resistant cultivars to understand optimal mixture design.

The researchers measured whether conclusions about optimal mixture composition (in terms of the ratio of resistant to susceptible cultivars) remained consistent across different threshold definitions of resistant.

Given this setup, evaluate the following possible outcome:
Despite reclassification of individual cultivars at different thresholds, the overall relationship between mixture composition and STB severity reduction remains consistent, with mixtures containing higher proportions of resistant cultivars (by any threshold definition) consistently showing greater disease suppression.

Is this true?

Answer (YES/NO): NO